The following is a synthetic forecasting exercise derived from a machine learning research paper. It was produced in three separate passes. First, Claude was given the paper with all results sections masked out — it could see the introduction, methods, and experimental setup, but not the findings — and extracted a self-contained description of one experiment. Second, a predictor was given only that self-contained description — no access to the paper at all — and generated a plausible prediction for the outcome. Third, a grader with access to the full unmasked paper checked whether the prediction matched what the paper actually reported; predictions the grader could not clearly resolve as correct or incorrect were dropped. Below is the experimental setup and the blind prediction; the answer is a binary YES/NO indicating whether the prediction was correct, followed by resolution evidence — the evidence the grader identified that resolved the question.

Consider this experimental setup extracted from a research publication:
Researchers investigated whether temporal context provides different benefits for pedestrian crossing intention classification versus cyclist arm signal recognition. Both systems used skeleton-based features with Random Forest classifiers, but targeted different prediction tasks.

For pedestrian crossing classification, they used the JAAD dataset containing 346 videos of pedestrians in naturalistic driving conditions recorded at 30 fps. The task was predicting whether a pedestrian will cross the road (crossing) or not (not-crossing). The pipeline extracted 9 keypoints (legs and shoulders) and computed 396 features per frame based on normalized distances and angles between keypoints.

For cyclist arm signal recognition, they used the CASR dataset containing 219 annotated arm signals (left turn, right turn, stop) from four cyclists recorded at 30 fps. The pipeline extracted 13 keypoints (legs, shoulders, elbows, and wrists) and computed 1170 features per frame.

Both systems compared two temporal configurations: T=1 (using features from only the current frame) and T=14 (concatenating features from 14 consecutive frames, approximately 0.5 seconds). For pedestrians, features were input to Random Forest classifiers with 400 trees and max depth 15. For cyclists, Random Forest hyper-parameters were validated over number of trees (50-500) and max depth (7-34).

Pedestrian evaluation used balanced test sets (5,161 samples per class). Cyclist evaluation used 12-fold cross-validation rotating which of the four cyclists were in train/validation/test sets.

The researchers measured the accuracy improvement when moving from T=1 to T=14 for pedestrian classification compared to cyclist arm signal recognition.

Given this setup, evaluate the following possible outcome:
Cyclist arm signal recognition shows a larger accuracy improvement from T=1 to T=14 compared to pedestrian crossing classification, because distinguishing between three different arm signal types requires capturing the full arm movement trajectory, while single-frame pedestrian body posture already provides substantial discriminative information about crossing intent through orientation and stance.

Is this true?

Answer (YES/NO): NO